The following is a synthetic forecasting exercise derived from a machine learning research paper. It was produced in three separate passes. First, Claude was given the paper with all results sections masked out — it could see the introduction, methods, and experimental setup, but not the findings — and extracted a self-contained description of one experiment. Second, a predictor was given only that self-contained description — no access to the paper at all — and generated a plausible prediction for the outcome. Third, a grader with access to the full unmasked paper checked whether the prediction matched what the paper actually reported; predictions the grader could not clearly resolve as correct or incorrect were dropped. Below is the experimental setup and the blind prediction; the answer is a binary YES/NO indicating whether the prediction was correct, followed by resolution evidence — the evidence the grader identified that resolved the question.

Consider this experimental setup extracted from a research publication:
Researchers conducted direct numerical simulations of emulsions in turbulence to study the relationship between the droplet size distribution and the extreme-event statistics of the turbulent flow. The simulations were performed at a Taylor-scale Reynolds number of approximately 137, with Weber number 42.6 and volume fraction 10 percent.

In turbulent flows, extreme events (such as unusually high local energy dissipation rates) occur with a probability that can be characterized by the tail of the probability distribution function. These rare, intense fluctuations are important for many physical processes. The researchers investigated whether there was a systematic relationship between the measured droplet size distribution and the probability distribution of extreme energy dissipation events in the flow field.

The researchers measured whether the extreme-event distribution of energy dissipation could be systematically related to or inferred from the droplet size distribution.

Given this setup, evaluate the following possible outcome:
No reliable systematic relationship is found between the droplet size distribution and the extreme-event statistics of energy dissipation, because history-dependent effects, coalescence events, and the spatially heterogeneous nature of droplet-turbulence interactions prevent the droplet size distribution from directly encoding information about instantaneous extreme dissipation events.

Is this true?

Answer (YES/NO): NO